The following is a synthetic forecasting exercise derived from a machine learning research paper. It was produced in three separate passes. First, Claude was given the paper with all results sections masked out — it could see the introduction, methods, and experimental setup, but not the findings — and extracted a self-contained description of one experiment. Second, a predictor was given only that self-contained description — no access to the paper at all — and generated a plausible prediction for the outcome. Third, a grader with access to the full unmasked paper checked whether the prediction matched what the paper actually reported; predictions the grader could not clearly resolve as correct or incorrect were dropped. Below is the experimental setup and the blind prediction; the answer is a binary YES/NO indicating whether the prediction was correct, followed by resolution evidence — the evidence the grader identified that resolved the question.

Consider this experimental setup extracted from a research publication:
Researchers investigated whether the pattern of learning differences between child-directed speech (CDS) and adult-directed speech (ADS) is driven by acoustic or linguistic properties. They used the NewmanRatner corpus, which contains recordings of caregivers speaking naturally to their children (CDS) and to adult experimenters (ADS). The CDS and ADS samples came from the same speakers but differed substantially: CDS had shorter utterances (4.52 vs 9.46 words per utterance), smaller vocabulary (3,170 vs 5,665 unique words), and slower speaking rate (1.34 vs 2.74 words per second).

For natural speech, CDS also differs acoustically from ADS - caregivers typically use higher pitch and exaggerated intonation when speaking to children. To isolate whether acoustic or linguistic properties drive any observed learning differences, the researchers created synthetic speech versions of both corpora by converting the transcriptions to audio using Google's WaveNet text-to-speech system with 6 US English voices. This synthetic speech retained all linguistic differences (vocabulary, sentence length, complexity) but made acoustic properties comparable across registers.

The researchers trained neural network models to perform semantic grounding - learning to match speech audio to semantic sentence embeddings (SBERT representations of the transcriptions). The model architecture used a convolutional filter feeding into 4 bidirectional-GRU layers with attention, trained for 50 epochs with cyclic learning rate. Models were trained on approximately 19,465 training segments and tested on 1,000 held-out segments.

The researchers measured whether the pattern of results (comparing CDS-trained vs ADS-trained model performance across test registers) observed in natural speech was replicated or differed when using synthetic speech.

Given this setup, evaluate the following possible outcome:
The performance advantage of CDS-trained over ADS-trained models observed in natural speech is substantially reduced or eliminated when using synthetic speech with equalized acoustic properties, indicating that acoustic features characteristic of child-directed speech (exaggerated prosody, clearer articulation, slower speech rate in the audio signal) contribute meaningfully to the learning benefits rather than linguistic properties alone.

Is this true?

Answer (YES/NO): NO